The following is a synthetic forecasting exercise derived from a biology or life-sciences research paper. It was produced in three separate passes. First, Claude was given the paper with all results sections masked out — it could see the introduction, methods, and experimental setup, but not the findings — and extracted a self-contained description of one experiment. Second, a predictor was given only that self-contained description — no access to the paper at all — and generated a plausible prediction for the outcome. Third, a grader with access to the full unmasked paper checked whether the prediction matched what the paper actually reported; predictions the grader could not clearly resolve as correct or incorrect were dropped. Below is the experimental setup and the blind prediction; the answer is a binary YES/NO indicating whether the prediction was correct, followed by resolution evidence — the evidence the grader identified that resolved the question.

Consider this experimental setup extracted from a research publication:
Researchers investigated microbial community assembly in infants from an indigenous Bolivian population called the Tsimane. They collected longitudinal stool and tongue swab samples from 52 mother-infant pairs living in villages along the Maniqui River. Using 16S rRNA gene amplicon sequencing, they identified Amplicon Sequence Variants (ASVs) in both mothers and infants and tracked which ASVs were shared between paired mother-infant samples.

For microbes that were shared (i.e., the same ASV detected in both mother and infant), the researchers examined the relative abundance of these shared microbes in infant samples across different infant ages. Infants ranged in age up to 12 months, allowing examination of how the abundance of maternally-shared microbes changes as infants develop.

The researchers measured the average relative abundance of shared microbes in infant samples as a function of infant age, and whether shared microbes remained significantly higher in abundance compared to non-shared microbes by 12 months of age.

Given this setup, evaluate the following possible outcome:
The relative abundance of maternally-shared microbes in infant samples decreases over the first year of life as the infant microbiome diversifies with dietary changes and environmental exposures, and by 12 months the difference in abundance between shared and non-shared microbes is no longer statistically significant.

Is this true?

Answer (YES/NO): YES